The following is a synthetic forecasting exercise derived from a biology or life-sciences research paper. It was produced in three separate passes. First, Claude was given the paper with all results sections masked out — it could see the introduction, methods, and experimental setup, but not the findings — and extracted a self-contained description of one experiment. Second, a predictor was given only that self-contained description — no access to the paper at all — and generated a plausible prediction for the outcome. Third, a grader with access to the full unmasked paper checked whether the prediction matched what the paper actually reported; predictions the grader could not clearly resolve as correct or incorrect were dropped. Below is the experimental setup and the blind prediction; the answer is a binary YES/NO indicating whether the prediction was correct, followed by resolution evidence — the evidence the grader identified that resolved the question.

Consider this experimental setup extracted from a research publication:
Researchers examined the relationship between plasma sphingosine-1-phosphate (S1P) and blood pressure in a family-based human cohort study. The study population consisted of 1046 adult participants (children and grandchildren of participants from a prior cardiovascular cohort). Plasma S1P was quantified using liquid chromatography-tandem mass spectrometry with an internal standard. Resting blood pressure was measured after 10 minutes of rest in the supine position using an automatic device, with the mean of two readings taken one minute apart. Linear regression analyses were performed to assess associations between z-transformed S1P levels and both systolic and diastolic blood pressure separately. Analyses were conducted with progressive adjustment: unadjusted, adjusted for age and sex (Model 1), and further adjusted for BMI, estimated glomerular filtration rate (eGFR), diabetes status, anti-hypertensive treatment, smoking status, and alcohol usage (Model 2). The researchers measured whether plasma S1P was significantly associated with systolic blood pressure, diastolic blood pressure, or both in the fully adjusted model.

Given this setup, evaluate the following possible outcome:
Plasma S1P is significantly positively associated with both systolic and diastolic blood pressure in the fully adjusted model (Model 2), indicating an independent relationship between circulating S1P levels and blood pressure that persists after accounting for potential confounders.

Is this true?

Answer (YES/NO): NO